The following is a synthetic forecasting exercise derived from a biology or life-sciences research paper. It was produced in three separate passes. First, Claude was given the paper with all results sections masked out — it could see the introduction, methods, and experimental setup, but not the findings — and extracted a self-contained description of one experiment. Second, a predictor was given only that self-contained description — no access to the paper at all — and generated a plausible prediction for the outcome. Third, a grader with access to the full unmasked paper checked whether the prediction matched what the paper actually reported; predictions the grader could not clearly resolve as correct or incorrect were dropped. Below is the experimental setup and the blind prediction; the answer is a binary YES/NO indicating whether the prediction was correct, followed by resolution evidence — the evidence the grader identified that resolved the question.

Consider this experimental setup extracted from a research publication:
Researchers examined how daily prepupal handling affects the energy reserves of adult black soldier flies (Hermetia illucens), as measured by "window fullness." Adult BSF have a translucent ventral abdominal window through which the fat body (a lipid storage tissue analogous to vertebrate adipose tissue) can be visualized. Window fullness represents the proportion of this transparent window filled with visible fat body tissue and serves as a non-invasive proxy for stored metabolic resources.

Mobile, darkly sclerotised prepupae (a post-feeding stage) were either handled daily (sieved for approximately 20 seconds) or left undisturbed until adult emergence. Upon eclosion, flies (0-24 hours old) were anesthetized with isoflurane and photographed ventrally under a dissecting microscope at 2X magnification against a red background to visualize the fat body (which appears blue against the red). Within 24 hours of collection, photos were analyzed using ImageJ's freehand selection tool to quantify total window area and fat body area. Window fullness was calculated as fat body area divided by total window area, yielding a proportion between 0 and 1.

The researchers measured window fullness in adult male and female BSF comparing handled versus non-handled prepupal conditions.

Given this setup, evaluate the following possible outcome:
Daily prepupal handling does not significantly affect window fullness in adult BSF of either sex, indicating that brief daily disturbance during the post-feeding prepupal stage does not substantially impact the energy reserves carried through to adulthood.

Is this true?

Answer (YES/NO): NO